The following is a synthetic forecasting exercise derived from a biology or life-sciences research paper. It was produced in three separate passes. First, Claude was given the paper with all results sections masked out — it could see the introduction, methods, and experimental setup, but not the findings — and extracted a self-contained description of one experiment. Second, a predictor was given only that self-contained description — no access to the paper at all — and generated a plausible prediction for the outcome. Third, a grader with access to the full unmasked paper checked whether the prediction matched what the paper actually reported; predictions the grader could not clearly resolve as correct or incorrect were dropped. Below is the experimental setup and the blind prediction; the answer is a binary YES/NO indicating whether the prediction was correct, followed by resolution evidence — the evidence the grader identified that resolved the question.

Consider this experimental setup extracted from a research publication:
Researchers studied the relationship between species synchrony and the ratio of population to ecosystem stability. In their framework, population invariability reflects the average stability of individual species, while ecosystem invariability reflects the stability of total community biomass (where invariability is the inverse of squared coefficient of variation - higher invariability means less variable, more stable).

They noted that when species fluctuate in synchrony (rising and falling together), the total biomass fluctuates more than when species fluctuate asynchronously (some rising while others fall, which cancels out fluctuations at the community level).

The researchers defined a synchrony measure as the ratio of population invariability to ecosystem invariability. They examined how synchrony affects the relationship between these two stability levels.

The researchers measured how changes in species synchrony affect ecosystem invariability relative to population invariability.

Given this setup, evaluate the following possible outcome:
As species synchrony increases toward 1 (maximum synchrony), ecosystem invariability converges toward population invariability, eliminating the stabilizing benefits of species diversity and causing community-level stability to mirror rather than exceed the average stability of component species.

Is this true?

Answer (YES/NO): YES